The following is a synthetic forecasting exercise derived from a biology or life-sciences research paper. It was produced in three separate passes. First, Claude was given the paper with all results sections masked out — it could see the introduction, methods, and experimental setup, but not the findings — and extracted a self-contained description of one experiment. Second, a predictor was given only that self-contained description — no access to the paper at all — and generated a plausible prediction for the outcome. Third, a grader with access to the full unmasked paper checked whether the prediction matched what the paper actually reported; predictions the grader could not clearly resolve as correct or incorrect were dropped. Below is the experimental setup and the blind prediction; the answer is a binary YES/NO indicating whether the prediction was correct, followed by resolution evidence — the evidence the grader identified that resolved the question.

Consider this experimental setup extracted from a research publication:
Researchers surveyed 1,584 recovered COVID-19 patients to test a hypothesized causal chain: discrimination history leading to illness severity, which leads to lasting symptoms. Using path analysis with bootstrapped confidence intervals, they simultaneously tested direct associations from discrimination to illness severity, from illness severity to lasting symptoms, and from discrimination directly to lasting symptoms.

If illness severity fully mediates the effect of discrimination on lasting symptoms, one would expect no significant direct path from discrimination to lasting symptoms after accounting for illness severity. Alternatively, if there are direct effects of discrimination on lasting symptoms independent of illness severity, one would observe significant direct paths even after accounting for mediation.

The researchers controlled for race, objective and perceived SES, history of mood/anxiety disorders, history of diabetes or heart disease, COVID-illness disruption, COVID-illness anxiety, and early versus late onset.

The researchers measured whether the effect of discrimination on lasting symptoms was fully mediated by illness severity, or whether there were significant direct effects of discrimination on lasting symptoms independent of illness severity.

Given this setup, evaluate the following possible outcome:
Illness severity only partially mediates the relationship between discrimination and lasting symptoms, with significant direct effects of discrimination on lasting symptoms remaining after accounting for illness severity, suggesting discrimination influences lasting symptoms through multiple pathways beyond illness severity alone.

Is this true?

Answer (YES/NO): YES